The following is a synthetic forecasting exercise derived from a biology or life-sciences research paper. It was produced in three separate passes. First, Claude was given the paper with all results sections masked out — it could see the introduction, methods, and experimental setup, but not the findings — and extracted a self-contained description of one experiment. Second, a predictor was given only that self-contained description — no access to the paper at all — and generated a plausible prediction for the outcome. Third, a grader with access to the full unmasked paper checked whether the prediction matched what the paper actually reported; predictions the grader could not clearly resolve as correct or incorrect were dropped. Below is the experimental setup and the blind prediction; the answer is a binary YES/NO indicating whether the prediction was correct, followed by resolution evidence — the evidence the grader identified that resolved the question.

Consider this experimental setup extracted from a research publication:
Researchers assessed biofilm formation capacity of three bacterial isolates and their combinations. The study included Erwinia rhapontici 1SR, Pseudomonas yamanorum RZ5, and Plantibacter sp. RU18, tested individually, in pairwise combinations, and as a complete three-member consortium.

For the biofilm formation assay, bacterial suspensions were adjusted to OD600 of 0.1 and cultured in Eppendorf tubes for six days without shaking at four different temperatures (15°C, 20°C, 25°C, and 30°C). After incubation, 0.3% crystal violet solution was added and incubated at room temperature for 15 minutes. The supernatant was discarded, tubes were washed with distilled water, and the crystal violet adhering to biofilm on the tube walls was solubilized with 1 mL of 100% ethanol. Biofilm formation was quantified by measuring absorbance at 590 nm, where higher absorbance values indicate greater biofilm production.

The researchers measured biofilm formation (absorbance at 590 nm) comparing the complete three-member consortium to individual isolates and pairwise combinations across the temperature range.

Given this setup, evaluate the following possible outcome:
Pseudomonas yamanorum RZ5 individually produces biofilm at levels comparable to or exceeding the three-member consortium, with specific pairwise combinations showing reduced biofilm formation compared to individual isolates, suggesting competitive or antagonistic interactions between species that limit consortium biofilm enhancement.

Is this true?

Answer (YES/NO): NO